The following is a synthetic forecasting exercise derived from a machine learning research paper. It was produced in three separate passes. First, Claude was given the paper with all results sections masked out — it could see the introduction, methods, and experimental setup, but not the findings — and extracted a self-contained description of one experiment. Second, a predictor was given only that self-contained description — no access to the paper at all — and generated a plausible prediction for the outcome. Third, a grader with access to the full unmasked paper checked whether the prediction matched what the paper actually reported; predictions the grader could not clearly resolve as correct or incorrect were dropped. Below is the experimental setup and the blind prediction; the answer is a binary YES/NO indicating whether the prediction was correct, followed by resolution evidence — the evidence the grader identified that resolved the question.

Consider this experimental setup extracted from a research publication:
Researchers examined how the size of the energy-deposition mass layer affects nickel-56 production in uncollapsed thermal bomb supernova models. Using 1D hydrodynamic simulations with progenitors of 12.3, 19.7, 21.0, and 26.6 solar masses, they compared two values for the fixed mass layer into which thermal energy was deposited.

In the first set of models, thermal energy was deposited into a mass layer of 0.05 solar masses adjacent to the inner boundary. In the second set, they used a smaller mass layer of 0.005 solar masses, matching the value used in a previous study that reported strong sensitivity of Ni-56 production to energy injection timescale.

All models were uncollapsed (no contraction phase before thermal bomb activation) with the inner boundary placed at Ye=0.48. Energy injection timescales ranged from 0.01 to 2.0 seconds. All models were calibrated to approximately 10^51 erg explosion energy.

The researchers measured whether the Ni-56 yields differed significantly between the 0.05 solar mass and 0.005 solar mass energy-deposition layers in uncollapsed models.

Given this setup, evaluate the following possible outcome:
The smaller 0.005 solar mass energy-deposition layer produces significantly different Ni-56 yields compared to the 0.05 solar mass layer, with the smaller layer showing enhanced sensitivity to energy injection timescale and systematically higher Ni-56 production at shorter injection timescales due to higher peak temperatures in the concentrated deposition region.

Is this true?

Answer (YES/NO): NO